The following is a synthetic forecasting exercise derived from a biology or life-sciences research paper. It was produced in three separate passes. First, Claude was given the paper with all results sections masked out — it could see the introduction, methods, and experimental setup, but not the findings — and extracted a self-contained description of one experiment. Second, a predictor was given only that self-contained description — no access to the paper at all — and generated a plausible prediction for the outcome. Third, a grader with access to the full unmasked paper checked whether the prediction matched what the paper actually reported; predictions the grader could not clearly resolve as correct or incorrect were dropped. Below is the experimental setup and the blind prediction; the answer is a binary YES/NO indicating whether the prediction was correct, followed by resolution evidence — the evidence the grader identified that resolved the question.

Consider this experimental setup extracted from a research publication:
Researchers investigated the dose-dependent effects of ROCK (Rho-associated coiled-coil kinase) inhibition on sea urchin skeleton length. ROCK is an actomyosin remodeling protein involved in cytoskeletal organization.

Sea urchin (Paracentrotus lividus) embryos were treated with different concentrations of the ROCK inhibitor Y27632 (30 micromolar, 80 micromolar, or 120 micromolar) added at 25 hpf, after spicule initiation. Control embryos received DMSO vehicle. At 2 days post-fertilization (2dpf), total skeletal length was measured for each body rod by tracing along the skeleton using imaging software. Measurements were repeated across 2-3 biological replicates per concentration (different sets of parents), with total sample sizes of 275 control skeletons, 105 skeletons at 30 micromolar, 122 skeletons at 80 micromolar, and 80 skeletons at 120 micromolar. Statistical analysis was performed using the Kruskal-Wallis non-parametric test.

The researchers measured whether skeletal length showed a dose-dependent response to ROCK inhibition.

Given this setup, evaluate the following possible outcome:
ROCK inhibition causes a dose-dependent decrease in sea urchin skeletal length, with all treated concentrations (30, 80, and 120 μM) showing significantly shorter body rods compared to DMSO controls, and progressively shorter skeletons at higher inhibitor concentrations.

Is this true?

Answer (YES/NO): YES